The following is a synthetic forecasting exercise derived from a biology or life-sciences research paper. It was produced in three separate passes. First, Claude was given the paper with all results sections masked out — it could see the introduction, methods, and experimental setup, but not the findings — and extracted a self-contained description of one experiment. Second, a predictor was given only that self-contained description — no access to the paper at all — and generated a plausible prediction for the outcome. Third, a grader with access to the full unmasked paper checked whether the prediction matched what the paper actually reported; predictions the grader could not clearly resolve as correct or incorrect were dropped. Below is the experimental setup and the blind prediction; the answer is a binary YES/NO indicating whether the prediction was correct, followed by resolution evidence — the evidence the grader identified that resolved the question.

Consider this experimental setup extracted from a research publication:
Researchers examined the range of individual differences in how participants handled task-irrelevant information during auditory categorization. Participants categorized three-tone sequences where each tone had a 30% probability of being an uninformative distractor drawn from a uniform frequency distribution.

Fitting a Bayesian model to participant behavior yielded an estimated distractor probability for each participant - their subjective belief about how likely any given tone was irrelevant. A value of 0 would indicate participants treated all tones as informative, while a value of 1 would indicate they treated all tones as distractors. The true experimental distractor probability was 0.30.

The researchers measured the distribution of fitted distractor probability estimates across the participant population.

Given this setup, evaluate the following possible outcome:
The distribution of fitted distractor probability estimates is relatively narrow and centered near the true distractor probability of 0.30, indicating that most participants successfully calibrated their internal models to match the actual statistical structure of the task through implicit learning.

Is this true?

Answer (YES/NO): NO